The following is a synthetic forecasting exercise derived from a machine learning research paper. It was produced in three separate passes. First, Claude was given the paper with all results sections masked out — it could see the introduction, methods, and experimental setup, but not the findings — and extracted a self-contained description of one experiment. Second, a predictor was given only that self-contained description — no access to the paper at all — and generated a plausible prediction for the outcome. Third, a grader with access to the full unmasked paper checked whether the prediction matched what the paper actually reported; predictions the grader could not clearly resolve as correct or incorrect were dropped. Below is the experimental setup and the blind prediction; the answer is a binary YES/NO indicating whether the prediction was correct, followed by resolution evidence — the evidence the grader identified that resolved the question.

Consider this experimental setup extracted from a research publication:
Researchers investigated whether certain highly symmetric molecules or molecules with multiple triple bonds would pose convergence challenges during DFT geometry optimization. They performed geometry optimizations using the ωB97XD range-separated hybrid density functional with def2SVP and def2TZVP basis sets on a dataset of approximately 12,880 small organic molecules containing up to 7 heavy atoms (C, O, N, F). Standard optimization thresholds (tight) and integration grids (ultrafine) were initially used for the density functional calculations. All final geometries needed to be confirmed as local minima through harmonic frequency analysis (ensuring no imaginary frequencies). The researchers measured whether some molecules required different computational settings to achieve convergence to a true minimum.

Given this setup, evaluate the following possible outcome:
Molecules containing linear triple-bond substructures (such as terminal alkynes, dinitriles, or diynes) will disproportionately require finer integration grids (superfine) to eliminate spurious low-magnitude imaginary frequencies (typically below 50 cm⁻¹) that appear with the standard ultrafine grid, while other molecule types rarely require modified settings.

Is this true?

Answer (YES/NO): NO